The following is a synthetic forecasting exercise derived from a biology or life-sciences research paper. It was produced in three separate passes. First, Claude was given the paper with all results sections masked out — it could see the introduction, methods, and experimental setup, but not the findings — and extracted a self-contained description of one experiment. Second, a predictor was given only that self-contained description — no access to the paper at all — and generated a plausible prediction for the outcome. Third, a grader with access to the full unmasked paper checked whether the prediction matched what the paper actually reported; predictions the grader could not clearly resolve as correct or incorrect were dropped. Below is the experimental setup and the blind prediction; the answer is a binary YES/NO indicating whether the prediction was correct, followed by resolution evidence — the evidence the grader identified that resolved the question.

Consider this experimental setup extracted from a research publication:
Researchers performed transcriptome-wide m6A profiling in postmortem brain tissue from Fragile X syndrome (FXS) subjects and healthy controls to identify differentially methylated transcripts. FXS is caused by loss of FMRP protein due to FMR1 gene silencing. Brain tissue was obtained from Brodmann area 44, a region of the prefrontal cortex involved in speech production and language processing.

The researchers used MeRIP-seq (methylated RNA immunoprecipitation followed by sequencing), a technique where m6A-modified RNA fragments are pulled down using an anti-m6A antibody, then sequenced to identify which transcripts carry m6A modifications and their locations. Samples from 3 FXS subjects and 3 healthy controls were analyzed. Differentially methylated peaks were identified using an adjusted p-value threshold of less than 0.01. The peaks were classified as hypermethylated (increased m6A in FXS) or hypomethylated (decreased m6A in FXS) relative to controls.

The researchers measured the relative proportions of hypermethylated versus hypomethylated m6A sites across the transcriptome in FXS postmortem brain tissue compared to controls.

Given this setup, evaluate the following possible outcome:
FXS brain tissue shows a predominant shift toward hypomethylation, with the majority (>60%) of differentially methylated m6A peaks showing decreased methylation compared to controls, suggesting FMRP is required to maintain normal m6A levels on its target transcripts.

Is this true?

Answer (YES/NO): NO